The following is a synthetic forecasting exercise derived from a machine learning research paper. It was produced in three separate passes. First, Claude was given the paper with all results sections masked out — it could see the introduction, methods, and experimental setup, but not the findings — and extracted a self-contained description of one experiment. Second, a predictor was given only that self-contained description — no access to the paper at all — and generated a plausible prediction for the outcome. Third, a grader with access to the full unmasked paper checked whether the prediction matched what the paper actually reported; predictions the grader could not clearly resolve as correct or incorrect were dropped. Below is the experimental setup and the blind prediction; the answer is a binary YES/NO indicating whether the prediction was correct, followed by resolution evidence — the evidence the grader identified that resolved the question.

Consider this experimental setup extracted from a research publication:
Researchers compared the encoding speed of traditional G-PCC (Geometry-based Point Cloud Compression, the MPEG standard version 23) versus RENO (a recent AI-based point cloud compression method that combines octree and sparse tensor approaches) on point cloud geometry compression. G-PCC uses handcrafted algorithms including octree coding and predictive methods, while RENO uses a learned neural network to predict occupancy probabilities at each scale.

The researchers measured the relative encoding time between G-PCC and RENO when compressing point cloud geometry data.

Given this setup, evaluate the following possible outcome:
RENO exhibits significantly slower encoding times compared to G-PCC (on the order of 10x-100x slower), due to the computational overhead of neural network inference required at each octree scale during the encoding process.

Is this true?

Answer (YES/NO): NO